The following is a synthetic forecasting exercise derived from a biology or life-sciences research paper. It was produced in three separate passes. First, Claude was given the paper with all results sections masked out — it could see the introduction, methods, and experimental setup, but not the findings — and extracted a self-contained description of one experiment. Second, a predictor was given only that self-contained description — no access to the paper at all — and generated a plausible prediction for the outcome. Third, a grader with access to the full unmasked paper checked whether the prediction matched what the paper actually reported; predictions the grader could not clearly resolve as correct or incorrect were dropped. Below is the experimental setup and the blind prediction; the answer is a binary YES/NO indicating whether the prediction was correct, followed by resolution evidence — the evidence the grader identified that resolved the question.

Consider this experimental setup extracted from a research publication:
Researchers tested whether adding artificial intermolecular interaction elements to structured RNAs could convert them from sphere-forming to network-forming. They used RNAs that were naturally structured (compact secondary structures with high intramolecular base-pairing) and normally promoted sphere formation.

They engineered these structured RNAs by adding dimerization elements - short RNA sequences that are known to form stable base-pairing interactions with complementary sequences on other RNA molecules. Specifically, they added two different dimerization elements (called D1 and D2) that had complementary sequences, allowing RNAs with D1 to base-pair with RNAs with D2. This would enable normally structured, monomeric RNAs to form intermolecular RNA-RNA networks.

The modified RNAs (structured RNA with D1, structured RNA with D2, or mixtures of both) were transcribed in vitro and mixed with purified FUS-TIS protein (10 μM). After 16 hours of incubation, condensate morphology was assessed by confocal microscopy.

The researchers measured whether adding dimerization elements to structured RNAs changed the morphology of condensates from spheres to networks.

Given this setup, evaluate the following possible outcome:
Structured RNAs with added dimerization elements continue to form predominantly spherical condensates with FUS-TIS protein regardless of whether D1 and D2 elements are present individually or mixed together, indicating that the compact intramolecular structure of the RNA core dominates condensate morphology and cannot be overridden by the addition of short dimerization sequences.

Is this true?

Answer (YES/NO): NO